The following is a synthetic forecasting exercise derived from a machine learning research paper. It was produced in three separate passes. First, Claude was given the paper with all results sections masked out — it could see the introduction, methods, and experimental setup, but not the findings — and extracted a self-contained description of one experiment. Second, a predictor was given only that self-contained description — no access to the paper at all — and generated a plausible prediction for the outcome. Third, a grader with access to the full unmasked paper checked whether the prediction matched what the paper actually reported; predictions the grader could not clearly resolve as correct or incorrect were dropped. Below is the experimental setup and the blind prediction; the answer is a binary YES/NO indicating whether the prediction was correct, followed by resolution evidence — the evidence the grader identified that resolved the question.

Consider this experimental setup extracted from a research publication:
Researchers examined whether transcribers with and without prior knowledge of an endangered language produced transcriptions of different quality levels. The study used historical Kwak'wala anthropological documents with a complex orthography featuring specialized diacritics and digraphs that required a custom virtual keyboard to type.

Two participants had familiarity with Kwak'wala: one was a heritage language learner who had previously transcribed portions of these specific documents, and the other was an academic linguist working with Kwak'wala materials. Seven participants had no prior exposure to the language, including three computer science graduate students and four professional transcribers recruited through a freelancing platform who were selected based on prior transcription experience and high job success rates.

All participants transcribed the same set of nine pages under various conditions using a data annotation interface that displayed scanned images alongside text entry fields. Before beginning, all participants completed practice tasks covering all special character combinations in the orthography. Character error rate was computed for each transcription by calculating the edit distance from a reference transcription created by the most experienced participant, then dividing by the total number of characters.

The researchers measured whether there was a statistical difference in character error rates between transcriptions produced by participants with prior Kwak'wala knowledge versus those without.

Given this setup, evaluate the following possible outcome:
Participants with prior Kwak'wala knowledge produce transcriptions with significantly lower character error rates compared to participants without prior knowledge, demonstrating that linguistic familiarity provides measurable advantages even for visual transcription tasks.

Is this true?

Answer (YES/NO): NO